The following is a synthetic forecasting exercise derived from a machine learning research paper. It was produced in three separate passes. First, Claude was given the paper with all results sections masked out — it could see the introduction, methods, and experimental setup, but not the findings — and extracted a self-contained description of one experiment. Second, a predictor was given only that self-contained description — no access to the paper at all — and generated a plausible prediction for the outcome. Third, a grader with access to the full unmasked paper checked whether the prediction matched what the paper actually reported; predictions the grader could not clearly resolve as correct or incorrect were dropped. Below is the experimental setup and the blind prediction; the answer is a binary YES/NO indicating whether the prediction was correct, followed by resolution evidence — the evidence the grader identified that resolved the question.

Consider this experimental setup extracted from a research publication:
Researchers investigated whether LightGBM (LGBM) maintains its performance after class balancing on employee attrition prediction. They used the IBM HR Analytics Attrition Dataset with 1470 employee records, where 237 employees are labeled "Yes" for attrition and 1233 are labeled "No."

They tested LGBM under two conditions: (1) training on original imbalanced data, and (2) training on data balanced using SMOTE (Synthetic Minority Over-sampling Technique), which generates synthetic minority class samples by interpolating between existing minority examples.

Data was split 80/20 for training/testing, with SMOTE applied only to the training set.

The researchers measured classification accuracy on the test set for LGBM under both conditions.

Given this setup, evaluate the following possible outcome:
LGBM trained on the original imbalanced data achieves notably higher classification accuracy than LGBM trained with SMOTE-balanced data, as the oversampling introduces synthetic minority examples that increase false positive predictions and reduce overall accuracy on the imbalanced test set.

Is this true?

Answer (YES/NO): NO